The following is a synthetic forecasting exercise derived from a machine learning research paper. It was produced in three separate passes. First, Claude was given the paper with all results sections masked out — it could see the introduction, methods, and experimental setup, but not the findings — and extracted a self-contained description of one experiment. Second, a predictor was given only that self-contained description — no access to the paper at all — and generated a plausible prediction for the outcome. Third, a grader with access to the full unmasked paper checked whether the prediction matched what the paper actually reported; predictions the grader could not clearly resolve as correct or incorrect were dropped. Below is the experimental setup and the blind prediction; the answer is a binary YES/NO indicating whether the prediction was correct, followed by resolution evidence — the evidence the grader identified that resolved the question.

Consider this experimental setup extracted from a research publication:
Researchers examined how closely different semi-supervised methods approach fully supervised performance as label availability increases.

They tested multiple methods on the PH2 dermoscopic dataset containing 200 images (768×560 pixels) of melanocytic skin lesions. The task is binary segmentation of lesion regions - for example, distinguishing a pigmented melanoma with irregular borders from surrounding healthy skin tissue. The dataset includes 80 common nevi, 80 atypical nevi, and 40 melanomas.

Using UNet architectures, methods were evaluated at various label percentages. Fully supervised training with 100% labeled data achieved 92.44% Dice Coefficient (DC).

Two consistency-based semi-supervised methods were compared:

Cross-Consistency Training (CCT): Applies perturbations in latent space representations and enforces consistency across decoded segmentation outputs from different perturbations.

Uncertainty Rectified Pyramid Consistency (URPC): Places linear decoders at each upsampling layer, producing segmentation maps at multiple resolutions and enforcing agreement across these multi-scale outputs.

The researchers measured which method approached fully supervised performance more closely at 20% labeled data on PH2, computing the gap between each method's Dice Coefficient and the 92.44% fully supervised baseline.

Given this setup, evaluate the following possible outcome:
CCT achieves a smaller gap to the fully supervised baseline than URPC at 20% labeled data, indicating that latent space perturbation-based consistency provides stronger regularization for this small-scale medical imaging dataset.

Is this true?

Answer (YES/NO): NO